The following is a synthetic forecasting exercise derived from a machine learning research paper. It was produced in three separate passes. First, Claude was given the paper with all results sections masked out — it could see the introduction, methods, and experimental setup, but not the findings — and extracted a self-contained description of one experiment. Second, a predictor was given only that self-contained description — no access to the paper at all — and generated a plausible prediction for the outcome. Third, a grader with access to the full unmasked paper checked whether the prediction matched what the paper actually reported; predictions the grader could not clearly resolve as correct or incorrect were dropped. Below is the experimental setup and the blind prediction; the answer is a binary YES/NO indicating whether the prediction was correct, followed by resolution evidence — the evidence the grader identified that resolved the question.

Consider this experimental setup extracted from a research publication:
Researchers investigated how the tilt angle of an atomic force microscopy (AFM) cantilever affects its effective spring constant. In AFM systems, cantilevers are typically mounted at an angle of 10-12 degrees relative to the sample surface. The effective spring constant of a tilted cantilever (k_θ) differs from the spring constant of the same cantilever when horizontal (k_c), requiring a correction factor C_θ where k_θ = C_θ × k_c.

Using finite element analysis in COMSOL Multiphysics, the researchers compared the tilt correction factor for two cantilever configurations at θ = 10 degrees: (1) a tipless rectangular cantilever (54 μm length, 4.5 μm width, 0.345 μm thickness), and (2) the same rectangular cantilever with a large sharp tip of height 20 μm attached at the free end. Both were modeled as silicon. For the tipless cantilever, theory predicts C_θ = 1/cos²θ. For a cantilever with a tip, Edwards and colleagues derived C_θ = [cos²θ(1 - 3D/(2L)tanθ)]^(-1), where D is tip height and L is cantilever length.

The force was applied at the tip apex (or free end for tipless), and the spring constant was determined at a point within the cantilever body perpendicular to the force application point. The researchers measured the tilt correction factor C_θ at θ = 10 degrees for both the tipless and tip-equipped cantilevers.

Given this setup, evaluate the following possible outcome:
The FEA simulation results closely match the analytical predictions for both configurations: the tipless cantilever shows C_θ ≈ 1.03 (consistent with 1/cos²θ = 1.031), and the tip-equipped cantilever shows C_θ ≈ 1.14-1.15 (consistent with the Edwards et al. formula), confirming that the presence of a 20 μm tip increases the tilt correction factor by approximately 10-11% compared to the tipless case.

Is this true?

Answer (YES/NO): YES